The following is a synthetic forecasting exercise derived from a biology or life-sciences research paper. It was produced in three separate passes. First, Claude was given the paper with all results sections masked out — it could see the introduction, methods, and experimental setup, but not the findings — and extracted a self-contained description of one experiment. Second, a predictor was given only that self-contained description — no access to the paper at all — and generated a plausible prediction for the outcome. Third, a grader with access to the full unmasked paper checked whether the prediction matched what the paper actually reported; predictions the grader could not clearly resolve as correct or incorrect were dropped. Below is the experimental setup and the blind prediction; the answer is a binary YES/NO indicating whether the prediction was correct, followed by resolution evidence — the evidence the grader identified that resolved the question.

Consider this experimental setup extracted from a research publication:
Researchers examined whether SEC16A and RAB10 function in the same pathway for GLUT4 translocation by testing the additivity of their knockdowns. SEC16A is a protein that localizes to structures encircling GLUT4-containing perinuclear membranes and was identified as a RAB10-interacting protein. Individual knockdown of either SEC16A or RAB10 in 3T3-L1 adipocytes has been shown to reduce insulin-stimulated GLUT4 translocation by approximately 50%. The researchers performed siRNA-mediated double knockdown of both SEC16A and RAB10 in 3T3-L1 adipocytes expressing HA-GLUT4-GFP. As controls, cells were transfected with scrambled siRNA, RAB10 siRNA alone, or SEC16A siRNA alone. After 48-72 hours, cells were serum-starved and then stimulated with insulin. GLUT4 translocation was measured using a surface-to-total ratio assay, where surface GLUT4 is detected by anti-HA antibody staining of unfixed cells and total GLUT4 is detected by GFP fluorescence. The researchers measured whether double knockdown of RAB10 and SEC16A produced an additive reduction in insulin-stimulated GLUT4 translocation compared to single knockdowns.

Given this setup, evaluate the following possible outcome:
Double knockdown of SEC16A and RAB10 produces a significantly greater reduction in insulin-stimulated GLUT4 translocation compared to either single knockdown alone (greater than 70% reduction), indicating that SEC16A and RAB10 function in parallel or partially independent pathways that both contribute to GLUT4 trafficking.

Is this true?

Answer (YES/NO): NO